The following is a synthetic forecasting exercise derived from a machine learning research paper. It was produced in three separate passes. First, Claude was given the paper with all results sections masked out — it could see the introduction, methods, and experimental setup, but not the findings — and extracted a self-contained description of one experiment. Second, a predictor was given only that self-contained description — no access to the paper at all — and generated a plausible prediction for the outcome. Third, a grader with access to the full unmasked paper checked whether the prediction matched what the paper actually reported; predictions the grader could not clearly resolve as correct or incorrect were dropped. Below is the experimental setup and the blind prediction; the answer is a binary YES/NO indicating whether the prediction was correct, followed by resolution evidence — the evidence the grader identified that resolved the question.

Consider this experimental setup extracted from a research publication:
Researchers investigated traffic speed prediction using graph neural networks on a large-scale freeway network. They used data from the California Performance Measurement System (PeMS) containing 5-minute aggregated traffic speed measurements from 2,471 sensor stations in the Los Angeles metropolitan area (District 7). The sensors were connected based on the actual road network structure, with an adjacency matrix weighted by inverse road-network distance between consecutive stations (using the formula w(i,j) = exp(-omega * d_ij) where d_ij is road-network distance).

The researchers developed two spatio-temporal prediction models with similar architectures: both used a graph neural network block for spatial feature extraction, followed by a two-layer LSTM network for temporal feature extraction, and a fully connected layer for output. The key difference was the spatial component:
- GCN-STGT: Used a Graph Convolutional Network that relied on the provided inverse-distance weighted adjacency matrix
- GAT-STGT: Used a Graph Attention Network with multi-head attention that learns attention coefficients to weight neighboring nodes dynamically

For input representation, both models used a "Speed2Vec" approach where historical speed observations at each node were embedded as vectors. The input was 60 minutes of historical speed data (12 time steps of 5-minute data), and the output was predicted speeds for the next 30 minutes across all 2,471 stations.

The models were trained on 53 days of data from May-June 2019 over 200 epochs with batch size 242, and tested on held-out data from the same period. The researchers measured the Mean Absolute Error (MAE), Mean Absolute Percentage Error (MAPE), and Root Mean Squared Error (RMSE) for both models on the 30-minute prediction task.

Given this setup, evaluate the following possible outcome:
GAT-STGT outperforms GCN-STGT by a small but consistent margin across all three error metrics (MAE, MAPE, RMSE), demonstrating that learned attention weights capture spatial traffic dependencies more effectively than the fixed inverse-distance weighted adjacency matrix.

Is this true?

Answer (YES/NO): NO